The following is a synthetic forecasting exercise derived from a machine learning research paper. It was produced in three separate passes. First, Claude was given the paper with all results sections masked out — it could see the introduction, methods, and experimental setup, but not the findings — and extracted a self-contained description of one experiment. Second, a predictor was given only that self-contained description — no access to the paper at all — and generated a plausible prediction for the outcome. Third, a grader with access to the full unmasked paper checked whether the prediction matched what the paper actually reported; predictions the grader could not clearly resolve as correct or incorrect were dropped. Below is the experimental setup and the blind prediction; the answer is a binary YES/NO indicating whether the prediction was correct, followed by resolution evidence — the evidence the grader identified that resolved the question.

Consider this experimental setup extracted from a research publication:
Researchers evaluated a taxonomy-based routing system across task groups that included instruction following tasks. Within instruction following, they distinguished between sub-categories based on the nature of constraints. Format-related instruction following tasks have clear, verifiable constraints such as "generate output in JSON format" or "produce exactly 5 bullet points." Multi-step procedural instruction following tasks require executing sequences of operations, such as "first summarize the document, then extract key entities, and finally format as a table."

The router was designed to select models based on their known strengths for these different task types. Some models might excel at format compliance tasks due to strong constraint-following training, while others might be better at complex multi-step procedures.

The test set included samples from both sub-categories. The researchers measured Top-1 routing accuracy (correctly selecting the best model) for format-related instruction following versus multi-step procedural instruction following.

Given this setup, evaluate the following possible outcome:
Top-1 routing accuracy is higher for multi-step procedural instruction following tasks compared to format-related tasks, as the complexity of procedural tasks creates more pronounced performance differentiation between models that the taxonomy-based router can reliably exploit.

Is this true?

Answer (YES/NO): NO